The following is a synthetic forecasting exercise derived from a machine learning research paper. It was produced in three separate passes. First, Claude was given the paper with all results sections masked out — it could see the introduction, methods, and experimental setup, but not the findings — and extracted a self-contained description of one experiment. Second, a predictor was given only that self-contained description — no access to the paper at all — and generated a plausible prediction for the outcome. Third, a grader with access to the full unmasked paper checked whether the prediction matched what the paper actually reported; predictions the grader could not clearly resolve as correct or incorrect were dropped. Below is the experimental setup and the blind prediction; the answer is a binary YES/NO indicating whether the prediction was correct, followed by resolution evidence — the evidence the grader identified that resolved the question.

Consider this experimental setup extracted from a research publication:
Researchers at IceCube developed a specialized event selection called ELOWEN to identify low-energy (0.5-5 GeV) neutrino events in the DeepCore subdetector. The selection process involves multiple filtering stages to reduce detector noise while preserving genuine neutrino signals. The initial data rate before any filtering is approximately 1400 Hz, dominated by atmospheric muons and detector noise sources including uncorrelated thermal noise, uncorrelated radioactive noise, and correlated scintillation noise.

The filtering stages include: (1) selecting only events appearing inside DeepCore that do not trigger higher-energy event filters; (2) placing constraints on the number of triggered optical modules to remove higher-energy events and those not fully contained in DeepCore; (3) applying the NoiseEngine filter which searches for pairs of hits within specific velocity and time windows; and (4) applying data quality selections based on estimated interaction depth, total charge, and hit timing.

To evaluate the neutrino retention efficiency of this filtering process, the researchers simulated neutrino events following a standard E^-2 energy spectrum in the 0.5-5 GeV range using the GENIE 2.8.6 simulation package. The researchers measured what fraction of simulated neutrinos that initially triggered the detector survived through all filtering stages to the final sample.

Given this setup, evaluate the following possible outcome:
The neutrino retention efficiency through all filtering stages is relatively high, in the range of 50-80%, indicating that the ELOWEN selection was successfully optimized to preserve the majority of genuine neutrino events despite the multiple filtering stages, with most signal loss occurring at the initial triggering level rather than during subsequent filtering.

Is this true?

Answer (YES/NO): NO